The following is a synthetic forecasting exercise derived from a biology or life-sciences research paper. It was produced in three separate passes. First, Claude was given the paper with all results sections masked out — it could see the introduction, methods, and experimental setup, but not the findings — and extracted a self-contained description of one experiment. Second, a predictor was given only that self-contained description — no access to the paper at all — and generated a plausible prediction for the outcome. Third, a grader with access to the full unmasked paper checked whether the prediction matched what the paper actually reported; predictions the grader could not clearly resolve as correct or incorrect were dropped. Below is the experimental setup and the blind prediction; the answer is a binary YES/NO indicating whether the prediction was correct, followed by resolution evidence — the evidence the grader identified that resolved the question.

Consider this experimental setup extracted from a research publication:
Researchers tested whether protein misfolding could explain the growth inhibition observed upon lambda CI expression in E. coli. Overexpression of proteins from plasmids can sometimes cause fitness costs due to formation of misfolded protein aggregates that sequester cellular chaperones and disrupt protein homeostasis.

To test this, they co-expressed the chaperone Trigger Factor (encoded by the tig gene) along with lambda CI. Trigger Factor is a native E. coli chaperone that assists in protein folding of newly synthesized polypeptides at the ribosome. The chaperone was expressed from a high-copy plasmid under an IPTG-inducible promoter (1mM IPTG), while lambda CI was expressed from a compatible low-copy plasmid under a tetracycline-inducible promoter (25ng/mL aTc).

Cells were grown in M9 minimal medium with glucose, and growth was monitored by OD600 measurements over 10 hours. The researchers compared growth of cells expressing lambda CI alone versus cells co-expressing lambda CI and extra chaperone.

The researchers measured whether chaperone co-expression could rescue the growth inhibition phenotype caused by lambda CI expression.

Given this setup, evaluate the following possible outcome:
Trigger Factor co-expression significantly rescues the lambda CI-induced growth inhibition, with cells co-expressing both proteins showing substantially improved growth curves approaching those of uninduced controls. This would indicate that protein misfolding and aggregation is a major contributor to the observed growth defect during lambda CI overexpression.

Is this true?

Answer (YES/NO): NO